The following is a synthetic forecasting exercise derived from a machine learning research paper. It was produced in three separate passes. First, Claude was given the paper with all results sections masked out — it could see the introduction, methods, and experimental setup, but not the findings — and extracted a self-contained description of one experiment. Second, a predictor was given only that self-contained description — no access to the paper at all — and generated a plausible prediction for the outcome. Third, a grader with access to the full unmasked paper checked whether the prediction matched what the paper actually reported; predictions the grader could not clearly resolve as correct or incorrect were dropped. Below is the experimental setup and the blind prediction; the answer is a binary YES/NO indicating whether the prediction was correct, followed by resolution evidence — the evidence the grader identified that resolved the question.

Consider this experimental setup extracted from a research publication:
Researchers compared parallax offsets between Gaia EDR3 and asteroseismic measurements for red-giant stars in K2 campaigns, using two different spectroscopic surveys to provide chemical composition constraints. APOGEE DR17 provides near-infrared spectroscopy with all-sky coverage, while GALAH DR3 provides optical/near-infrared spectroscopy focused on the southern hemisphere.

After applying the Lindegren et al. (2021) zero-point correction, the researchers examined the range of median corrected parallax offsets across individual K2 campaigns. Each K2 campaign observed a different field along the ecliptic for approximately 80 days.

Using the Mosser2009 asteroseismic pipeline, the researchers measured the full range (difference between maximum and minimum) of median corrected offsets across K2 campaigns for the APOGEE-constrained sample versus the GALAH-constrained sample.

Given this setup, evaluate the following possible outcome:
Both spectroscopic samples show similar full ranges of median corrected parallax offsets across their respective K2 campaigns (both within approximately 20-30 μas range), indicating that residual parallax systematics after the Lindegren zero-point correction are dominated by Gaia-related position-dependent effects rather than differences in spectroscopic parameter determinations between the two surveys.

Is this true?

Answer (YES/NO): NO